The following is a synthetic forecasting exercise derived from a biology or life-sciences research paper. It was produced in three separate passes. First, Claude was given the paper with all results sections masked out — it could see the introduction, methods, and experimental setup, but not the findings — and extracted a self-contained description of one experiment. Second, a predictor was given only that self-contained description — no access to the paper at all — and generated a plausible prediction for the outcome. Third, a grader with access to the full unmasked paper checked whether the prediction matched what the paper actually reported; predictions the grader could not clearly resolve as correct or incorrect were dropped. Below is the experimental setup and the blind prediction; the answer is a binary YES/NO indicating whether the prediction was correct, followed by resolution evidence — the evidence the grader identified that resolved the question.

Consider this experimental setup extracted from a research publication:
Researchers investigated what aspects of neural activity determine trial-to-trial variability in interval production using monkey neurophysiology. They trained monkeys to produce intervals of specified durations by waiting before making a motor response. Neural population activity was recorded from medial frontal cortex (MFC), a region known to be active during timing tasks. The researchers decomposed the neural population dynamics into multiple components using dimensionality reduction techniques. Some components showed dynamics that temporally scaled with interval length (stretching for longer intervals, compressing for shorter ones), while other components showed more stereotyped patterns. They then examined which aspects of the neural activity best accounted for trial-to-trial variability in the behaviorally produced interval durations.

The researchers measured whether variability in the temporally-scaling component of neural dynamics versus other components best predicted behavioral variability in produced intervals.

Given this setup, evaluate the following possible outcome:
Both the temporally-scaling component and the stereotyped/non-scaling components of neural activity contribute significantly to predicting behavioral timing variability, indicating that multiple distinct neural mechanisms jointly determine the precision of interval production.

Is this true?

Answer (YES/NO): NO